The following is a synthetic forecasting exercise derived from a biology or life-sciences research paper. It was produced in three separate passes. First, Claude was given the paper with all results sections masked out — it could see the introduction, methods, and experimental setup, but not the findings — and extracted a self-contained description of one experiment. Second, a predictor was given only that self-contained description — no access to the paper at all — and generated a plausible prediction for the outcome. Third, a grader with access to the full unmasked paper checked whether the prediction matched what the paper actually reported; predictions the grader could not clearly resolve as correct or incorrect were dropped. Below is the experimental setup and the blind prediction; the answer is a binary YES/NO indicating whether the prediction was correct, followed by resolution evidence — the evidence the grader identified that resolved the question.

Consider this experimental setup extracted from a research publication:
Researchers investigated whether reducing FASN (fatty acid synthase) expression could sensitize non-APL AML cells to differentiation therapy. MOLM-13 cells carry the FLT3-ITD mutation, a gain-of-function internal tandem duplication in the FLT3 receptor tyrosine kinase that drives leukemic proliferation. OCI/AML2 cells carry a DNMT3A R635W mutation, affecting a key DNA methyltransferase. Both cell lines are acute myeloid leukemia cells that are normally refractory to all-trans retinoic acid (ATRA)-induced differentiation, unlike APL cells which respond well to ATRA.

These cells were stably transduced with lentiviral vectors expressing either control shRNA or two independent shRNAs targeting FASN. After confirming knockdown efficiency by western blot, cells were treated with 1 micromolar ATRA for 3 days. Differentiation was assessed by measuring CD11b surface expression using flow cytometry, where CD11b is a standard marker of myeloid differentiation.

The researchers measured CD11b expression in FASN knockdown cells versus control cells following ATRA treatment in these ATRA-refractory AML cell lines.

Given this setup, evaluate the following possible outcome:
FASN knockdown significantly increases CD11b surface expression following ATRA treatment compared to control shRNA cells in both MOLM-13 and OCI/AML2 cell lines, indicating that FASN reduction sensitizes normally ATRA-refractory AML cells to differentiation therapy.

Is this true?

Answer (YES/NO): YES